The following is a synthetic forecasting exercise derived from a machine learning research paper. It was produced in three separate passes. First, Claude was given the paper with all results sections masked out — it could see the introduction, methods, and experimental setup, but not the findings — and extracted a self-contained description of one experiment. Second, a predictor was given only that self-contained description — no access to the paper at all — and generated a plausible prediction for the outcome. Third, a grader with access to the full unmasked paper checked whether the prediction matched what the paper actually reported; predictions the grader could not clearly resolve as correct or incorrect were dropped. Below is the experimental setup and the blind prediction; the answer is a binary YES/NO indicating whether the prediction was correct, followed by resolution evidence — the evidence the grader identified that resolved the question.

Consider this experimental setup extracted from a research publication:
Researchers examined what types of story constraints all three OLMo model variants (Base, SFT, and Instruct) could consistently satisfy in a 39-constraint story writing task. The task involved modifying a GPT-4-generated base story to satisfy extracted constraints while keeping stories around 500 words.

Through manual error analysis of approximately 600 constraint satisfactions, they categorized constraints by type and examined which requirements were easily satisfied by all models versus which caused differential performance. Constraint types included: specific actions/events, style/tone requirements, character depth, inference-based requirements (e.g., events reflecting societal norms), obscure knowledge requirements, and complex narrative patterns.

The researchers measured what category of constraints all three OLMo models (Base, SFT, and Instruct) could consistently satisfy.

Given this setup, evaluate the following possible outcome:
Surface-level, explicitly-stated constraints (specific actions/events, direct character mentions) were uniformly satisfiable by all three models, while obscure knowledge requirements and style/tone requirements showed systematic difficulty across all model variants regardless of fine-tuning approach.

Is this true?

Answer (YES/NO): NO